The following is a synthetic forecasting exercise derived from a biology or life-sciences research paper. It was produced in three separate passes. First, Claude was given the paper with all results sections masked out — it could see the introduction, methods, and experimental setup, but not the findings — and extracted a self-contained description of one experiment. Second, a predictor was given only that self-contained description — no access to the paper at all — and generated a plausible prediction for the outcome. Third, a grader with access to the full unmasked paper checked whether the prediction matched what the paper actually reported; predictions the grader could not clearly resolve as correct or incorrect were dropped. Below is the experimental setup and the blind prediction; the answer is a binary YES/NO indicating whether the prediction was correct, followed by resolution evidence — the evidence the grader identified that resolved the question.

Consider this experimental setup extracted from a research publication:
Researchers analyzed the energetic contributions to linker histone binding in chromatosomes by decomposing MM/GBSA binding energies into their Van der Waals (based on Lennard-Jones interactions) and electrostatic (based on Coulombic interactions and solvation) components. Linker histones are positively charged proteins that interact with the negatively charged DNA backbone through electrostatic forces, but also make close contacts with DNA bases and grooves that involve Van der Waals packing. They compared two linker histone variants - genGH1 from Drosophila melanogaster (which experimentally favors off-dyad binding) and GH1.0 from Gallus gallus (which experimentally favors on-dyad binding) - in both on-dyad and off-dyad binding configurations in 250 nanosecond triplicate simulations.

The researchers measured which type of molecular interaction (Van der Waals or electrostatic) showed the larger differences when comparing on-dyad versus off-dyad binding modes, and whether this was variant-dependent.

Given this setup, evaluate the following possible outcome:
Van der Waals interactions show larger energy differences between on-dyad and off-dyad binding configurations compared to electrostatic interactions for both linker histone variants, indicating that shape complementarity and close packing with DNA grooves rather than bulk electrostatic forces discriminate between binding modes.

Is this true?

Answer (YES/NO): NO